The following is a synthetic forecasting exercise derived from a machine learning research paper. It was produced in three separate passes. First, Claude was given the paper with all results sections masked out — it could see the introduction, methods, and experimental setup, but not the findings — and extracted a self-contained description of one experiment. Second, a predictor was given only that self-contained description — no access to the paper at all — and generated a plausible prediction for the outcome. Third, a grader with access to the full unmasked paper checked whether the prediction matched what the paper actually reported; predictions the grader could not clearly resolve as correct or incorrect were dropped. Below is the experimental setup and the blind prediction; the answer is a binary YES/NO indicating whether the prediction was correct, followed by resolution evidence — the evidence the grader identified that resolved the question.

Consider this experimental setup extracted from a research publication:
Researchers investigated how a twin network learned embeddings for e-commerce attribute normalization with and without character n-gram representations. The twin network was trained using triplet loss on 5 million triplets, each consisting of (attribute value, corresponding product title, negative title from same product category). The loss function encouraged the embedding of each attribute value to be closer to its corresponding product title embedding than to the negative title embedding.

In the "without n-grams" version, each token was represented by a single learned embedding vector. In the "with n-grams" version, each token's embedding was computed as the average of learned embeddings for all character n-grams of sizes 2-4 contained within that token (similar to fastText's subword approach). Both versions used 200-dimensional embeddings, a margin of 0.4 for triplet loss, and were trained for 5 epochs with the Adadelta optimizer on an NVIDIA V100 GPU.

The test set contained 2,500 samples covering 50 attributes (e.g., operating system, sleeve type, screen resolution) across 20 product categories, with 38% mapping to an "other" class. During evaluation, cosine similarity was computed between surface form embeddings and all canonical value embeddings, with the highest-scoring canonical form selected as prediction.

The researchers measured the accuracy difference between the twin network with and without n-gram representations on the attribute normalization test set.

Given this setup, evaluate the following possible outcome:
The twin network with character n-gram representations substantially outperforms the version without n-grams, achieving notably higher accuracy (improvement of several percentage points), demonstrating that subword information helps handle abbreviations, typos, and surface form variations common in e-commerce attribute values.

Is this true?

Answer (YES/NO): NO